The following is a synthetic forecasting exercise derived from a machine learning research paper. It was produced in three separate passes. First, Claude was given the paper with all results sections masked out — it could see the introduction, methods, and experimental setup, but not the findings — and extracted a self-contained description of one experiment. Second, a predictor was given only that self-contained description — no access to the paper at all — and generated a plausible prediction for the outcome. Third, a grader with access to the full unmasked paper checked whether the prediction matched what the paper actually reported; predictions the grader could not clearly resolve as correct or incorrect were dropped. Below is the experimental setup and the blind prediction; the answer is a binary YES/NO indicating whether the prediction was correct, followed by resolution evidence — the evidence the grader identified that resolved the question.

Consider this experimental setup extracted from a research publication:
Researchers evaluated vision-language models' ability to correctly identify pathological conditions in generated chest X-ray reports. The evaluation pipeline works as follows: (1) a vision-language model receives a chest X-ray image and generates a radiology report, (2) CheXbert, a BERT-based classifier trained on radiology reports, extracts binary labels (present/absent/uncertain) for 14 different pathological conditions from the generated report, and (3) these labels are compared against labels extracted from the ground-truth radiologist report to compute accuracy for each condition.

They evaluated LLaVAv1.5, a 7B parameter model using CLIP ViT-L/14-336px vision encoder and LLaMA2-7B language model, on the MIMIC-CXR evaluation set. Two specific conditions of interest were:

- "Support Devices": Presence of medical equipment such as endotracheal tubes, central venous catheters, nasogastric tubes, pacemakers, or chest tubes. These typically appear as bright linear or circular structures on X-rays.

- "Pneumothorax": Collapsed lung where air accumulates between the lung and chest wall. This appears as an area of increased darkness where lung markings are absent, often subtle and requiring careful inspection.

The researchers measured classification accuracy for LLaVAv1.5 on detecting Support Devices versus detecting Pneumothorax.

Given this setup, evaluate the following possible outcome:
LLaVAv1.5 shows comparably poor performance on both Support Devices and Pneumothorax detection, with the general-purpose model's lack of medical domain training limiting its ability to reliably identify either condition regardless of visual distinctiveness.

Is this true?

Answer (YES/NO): NO